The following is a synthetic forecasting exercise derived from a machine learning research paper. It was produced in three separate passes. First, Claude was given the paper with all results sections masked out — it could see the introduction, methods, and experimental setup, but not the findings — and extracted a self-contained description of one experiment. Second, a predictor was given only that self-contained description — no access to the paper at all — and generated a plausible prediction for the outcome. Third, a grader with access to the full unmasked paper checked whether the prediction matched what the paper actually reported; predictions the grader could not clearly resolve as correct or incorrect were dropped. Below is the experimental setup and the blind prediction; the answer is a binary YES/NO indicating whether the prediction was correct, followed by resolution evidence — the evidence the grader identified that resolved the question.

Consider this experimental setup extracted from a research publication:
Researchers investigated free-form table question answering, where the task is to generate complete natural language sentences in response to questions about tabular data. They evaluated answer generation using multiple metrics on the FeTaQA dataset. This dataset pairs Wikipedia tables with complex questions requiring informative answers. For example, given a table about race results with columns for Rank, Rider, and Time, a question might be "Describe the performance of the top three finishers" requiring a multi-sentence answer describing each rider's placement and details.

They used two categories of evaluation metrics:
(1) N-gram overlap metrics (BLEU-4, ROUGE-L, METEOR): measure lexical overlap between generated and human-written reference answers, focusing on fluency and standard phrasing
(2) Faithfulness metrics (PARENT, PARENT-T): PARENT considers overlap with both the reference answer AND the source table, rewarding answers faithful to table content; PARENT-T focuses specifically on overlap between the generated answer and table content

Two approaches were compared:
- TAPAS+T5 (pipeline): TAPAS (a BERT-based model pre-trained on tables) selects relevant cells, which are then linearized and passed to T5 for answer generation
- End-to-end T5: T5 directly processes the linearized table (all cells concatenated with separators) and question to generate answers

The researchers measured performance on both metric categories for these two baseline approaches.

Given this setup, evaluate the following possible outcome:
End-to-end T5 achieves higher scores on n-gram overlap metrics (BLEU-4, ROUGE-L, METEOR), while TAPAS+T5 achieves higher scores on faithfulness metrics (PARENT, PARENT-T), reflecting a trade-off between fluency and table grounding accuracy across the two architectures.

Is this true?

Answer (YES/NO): NO